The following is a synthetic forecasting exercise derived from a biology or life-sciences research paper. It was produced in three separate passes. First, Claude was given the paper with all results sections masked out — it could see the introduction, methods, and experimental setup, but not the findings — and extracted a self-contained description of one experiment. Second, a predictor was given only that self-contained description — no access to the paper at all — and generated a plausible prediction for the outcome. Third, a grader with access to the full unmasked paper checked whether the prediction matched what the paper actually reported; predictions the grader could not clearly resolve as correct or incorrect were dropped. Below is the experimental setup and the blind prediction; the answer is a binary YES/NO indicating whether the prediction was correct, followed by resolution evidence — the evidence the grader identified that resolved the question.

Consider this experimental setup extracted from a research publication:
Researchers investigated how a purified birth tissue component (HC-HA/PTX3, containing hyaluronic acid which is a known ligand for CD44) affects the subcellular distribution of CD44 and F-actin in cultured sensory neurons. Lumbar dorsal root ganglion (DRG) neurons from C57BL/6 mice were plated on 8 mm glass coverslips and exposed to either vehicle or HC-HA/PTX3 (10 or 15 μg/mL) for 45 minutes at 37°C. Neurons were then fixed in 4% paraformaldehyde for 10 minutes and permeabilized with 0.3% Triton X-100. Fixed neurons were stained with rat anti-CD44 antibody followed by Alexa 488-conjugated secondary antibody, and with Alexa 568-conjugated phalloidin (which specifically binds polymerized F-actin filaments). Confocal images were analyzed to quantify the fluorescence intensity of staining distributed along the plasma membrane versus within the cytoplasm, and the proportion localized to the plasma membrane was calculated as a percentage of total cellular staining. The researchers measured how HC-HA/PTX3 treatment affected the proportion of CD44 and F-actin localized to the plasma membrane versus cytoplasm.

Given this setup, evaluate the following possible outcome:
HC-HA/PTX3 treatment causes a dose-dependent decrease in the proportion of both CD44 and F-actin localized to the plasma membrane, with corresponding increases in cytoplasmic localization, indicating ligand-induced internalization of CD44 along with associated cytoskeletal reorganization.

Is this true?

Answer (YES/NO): NO